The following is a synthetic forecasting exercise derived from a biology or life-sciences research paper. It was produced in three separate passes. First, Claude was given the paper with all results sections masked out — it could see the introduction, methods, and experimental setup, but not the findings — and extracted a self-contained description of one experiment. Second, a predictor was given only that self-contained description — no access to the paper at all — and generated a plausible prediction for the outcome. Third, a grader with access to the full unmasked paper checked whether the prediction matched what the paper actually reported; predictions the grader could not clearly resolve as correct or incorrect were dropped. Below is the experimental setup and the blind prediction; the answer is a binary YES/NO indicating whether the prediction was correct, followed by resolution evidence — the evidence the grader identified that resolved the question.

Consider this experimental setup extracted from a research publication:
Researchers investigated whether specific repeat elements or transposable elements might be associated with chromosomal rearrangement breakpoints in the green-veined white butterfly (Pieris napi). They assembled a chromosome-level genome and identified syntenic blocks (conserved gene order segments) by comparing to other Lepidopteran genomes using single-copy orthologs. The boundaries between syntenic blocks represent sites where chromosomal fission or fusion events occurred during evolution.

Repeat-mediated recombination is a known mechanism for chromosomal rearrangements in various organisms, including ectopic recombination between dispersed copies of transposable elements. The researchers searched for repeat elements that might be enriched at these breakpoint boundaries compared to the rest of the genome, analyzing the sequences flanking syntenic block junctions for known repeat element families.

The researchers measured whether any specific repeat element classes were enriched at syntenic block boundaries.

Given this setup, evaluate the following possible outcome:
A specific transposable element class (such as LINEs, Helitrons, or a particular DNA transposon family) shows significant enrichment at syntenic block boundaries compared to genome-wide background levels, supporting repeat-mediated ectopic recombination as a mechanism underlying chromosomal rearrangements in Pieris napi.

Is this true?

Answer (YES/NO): NO